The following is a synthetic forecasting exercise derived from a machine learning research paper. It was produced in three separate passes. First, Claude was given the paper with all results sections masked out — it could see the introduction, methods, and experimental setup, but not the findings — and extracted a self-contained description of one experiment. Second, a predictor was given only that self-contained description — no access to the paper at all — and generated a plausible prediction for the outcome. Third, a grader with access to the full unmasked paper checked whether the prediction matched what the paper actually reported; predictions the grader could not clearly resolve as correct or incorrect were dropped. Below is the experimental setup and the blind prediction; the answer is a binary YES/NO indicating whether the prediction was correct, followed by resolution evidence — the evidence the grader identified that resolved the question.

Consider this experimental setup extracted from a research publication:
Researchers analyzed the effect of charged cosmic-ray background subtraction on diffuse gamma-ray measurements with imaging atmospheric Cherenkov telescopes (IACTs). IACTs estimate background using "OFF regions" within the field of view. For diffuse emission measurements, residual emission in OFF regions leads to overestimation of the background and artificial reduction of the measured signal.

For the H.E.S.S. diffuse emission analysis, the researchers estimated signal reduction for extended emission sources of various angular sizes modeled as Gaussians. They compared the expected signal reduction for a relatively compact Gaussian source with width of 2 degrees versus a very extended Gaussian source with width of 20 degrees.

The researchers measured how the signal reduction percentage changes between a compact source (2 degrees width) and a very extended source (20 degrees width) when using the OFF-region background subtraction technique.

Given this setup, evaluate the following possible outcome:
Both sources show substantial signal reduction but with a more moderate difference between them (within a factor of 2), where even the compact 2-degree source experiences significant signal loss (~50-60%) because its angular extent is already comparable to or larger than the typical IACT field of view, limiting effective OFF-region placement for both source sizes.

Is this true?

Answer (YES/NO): NO